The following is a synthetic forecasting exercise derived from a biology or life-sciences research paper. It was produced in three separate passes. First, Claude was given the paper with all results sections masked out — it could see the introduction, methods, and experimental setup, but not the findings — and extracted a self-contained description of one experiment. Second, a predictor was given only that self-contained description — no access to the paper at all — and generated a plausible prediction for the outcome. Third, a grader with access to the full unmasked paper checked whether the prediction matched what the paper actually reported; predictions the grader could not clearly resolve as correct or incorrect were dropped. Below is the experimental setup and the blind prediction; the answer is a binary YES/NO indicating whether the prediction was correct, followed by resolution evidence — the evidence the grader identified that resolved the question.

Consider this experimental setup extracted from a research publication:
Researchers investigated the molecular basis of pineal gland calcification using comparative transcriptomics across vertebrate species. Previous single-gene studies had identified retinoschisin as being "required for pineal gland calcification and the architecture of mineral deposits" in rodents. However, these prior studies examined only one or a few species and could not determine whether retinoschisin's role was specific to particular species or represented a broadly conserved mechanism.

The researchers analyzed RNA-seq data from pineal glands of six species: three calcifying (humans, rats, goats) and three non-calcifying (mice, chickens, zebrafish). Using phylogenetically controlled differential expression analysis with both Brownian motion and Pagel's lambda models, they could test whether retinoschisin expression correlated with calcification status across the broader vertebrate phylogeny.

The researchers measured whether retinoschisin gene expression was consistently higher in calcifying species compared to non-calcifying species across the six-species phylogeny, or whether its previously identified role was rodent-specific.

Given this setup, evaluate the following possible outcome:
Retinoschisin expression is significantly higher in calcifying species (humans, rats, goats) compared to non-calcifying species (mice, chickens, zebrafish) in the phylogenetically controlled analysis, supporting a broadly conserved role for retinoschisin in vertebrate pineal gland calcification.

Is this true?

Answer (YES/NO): NO